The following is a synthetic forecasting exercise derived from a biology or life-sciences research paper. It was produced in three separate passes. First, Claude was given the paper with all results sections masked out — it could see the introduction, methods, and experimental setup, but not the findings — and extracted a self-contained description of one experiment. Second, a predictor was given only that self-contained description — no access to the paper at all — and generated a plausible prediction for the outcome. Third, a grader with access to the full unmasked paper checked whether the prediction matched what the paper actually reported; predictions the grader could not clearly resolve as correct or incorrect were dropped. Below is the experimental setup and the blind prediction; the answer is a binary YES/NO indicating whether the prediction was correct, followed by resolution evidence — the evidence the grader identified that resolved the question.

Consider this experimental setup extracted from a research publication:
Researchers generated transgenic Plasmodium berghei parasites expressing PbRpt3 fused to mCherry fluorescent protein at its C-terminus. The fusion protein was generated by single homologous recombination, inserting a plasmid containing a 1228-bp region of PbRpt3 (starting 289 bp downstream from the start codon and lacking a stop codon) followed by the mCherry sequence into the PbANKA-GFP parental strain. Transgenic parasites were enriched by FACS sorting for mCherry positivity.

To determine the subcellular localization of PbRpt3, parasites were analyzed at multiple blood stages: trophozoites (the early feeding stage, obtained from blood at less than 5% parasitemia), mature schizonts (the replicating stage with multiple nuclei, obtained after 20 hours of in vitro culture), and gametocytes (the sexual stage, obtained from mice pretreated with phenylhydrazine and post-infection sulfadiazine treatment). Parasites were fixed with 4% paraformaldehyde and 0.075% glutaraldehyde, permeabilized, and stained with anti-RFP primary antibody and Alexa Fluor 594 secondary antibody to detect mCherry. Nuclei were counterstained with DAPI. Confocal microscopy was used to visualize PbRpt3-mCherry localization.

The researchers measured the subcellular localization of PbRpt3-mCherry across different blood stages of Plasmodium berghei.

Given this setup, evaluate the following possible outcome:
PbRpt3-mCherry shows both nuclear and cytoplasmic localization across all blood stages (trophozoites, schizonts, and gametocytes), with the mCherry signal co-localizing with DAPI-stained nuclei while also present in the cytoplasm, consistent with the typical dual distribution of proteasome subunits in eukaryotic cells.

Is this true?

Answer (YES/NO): NO